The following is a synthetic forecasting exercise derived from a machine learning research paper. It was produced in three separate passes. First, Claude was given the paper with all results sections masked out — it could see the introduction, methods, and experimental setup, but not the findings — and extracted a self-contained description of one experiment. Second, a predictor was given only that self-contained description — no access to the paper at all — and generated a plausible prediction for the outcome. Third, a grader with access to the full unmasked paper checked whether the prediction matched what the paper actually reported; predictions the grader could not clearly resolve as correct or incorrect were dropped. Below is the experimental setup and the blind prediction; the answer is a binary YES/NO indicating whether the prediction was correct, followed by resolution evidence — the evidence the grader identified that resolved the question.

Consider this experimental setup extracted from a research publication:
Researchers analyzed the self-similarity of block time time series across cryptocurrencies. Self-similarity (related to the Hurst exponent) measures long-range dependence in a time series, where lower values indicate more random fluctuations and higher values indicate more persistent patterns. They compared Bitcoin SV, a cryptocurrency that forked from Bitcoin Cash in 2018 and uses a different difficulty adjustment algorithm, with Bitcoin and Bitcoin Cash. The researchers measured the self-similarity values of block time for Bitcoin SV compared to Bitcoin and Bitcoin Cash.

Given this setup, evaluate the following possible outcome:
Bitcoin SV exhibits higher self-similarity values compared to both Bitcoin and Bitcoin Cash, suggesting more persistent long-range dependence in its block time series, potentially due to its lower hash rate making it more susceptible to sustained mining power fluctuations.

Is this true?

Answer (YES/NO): NO